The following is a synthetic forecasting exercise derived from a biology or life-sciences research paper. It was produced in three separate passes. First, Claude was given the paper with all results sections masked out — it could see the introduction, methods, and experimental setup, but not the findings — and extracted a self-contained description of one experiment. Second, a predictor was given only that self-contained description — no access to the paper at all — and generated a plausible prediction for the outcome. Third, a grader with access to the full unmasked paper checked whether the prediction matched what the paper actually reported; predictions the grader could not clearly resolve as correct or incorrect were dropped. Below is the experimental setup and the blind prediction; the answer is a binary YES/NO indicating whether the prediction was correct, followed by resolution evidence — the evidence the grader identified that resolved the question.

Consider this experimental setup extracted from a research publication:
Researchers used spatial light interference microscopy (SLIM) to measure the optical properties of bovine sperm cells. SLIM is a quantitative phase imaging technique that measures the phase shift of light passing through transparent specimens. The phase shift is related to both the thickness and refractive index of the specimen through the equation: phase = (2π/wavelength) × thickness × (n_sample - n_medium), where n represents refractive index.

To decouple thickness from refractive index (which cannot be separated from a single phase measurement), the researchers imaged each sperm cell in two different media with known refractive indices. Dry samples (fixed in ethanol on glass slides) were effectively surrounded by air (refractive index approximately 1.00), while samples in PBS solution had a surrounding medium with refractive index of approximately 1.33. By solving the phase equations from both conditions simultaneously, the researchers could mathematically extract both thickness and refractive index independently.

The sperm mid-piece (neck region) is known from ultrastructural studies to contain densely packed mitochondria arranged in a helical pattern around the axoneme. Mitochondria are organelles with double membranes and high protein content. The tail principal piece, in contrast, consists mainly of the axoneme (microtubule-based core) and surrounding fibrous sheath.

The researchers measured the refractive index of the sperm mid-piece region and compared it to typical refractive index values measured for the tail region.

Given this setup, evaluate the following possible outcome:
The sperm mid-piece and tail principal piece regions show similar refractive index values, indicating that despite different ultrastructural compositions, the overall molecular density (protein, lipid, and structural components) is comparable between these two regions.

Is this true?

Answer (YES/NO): NO